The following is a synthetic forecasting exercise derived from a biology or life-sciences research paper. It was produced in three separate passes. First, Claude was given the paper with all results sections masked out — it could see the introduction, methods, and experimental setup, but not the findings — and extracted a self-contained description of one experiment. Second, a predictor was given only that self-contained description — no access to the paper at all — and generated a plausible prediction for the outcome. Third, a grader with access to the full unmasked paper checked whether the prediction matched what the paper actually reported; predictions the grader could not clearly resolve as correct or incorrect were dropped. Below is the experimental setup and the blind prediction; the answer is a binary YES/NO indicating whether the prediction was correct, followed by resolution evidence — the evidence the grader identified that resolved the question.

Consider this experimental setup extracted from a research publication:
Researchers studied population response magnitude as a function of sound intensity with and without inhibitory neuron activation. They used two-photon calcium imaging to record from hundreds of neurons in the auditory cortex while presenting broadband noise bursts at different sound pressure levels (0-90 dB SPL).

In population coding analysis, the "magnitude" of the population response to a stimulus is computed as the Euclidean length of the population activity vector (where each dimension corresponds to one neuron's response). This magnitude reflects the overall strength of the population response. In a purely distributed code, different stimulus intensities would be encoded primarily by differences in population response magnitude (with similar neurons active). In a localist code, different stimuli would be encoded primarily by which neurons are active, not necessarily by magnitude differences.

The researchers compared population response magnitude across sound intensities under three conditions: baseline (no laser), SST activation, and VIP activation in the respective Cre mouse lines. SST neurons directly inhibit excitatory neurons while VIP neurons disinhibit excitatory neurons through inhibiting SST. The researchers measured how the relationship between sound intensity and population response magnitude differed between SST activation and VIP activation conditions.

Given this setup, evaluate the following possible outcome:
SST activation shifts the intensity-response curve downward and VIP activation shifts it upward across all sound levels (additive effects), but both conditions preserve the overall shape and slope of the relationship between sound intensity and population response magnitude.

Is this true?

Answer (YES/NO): NO